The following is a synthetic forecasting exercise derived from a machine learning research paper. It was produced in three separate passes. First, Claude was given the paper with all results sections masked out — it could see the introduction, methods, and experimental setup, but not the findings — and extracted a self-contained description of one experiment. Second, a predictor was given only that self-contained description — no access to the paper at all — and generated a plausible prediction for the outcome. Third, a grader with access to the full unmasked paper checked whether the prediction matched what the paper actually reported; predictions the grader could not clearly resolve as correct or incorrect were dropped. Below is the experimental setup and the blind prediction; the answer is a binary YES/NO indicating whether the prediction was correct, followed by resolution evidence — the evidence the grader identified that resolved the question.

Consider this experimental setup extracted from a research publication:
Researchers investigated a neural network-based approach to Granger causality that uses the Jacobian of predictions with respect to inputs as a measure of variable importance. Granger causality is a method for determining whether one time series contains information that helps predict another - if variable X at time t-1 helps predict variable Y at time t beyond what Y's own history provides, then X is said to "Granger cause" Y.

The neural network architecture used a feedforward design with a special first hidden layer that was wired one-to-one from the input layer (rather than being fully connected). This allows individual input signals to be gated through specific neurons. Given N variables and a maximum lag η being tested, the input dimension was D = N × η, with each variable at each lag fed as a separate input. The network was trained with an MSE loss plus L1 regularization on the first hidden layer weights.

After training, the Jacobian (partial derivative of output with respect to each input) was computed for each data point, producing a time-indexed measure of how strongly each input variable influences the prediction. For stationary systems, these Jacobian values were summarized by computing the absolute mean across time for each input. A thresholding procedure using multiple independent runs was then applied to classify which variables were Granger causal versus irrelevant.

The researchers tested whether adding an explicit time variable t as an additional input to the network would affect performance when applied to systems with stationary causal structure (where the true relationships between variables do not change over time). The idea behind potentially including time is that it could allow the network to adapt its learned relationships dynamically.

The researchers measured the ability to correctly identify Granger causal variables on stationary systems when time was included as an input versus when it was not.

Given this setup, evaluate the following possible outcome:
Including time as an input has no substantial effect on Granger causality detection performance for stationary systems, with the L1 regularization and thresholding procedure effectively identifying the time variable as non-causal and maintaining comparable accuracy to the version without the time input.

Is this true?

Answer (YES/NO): NO